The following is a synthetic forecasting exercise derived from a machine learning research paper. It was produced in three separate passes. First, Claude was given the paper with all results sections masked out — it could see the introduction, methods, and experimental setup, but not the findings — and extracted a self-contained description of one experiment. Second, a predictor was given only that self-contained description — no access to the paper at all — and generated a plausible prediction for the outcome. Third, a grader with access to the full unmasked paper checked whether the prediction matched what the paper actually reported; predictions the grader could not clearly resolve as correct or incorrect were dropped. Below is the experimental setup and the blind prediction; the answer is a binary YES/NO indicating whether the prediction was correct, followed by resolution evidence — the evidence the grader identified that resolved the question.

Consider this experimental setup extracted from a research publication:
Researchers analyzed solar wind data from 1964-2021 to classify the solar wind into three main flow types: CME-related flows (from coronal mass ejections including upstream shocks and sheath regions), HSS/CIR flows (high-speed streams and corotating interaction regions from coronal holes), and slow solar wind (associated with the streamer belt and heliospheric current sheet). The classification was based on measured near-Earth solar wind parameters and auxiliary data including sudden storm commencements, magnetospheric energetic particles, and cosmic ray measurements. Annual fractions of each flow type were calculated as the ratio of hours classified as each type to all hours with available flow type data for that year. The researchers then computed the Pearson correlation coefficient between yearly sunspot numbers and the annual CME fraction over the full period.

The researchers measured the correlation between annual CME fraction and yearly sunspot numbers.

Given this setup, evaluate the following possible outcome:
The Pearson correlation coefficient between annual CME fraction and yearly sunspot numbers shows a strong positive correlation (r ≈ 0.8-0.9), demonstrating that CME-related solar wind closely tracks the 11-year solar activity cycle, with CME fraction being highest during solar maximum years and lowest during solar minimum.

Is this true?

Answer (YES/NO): YES